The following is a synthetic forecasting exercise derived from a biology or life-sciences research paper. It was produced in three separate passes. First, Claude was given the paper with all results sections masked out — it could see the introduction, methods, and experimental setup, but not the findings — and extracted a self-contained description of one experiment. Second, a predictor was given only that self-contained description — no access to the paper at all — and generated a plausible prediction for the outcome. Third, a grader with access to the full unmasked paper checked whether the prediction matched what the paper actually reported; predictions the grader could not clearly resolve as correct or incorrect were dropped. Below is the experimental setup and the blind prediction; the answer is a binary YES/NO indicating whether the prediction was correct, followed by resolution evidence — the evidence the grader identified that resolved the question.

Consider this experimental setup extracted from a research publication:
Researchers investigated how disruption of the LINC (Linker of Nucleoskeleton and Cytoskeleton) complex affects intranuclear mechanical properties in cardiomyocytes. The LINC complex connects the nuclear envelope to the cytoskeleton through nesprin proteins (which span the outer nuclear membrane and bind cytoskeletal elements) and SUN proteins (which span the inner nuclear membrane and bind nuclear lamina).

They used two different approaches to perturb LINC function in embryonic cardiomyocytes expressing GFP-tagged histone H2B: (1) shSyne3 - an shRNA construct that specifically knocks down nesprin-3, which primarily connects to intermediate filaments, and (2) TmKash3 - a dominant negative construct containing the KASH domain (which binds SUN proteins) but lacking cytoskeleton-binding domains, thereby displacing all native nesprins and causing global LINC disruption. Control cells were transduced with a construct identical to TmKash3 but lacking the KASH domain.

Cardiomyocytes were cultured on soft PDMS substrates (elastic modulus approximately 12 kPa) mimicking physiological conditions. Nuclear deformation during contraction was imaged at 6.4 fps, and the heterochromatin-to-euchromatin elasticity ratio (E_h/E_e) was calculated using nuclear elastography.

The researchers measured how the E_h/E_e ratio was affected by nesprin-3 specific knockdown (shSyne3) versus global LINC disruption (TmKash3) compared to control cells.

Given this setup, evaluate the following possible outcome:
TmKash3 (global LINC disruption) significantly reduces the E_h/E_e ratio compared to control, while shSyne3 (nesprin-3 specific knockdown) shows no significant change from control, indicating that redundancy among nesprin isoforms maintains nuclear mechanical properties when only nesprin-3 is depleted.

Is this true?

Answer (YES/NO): YES